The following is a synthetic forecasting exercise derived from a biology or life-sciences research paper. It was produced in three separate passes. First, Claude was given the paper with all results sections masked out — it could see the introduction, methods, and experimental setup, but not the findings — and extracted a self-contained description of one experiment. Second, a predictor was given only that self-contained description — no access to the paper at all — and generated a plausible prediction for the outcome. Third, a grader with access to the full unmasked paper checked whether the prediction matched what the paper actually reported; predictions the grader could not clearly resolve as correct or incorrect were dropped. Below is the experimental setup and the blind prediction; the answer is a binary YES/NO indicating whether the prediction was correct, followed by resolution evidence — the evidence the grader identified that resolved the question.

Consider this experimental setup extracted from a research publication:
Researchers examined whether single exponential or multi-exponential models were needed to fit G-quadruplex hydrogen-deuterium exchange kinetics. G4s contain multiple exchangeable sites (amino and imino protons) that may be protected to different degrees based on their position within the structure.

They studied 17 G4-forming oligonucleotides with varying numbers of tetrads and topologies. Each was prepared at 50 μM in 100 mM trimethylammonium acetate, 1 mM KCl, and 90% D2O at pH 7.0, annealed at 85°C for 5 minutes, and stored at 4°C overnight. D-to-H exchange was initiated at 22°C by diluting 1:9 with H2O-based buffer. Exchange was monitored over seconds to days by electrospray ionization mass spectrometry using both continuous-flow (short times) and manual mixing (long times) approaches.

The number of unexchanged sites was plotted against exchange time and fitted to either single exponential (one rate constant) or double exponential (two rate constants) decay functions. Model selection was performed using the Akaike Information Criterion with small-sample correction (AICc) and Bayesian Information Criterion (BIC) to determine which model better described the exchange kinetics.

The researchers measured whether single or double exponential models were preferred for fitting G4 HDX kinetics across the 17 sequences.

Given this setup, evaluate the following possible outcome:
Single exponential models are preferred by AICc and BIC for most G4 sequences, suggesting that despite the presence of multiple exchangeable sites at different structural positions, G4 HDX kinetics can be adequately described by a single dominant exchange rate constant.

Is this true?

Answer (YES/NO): NO